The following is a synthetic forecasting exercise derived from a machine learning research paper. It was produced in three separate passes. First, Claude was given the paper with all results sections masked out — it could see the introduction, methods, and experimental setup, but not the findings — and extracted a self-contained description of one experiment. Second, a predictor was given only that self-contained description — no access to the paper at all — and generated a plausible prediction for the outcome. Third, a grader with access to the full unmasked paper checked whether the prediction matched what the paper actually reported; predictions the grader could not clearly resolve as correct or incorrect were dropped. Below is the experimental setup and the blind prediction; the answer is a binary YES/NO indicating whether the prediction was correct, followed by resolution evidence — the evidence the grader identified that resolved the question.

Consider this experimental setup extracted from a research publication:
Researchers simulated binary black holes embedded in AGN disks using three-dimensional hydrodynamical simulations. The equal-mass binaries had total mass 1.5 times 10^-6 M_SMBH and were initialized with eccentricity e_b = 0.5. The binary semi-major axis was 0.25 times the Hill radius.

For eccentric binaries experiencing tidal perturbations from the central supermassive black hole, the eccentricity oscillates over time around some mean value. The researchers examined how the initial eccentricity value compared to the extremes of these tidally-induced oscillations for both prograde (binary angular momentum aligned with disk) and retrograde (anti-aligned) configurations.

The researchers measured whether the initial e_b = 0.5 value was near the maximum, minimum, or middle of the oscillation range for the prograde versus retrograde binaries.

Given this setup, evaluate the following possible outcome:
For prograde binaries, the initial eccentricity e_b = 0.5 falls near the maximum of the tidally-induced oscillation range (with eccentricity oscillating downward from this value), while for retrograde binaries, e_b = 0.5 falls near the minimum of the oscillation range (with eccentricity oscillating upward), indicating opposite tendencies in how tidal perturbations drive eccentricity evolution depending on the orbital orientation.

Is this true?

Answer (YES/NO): YES